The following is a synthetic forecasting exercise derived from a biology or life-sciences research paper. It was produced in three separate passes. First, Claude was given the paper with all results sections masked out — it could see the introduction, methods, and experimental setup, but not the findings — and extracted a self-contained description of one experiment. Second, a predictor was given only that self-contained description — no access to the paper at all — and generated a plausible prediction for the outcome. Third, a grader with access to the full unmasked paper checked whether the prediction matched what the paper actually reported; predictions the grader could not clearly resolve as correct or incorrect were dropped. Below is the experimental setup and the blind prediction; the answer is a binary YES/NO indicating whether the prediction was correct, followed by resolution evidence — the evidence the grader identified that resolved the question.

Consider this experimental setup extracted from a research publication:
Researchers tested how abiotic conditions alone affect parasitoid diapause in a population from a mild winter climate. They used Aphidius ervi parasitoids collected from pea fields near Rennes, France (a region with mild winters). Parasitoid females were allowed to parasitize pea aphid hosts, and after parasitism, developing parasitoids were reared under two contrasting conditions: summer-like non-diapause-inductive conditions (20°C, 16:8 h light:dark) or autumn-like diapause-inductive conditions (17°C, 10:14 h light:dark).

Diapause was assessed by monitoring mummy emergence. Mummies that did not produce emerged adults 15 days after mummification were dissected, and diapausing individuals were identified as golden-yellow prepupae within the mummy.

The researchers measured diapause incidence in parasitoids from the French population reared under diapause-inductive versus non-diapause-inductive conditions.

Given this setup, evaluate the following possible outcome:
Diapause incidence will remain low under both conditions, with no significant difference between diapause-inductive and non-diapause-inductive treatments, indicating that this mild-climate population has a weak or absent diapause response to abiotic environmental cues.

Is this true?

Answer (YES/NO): NO